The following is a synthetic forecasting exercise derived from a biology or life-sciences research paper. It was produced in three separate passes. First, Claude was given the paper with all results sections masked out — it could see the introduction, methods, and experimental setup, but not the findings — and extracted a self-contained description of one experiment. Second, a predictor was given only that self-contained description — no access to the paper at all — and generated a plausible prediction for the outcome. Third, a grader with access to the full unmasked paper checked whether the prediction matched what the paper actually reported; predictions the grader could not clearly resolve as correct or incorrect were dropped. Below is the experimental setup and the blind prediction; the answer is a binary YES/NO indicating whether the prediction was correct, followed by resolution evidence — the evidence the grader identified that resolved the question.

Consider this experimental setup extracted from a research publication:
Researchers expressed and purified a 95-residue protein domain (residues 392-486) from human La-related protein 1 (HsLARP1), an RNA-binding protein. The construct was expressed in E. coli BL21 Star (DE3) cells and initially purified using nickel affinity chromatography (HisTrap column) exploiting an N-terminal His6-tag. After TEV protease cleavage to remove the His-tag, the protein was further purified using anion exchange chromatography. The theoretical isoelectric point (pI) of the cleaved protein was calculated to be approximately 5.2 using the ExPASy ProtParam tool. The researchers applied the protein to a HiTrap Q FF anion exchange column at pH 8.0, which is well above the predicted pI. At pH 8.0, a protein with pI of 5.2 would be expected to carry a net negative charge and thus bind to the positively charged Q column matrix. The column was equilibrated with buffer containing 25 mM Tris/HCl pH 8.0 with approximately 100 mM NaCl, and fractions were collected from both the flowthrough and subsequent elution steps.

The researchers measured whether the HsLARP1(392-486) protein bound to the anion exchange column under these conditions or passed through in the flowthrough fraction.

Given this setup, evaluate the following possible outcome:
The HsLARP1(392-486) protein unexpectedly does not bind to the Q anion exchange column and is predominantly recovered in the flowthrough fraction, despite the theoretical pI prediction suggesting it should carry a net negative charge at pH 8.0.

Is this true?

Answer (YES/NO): YES